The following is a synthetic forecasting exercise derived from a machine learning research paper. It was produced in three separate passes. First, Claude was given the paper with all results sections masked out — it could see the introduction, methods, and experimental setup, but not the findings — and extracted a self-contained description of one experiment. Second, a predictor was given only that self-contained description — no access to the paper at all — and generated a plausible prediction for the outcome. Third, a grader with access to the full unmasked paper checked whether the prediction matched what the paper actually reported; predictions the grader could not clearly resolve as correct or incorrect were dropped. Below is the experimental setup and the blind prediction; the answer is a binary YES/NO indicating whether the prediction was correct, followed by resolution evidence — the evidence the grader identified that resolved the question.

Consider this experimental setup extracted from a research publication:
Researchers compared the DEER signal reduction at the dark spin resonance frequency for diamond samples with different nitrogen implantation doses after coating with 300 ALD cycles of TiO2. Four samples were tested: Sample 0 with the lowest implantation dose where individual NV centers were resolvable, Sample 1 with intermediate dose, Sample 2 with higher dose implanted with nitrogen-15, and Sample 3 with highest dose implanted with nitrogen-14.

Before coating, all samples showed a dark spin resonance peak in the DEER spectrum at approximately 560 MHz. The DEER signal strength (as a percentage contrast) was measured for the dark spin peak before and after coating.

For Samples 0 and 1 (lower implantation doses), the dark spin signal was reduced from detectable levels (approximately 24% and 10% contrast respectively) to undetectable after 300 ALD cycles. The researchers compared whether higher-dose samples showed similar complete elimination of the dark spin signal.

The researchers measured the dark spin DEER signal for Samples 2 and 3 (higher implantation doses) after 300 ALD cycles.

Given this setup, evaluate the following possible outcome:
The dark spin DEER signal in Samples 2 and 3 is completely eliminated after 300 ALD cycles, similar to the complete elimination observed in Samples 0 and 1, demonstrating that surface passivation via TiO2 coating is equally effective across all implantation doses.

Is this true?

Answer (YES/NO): NO